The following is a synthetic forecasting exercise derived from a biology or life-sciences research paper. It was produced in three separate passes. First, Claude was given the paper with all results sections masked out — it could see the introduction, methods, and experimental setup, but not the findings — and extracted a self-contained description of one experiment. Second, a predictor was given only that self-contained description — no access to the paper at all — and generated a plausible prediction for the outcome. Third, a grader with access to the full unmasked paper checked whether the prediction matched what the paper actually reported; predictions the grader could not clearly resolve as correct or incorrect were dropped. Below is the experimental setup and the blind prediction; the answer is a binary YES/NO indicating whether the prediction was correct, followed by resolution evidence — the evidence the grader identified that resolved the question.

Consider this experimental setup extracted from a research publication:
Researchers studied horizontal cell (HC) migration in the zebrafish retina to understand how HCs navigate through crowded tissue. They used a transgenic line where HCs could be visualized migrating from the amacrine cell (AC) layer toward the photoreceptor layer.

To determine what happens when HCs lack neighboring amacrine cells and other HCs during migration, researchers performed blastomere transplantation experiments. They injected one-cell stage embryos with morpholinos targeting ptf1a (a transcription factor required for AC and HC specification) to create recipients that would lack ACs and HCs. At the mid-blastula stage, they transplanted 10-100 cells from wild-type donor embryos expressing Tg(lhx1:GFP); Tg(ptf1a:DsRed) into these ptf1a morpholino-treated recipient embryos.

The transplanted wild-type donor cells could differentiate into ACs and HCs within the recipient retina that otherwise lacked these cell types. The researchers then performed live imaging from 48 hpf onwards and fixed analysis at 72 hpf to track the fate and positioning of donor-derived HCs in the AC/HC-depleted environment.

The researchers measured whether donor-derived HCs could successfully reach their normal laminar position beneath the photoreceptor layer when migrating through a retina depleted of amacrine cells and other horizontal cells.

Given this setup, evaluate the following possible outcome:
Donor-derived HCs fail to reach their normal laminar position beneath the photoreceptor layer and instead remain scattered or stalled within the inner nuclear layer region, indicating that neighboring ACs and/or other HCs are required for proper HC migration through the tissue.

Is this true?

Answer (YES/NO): YES